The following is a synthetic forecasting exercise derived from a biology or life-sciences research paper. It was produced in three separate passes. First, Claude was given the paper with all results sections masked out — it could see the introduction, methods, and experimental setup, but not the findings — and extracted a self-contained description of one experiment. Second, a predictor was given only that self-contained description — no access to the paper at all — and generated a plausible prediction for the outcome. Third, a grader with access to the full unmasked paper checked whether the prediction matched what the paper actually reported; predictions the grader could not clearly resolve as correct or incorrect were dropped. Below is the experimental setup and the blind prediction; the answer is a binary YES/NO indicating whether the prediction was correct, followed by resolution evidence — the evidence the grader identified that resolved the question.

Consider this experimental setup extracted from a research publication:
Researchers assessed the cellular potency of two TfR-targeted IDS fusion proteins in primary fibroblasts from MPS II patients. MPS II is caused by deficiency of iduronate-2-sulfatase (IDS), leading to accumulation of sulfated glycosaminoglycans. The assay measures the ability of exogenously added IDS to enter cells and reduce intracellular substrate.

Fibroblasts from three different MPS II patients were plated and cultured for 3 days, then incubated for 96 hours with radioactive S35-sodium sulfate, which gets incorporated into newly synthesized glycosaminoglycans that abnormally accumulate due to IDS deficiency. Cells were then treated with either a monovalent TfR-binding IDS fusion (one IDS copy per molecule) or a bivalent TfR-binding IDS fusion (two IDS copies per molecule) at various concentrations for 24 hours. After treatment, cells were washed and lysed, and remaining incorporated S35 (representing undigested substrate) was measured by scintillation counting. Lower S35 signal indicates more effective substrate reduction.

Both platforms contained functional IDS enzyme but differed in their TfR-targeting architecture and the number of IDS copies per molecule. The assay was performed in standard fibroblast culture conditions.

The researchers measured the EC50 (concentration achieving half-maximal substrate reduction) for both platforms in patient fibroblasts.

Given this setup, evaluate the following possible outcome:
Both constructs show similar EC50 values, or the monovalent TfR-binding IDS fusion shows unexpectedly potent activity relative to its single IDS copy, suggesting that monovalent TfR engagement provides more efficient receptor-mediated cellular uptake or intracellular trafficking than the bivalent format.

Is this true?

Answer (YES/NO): YES